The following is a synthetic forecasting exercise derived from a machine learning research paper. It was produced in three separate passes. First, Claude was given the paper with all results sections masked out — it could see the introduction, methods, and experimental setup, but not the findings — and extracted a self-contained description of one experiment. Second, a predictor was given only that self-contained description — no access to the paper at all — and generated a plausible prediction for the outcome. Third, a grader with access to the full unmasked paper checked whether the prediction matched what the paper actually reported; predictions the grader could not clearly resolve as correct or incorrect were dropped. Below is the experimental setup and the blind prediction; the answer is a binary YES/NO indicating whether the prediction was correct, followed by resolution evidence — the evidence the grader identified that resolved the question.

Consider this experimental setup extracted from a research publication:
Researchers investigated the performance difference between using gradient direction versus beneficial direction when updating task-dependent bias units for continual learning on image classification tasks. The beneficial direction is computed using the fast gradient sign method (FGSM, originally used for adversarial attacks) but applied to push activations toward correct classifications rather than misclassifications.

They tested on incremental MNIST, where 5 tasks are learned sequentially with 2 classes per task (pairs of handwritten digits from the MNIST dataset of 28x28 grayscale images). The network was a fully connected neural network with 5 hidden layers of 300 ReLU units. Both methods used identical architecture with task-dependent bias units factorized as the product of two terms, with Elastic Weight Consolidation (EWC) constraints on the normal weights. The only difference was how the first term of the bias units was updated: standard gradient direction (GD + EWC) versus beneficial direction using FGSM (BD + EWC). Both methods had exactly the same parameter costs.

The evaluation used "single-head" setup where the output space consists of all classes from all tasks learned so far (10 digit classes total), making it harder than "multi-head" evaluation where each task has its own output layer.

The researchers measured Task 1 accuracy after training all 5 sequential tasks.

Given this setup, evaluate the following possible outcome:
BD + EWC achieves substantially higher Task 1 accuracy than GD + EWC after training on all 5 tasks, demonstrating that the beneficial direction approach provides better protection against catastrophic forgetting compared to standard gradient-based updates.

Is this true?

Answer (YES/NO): YES